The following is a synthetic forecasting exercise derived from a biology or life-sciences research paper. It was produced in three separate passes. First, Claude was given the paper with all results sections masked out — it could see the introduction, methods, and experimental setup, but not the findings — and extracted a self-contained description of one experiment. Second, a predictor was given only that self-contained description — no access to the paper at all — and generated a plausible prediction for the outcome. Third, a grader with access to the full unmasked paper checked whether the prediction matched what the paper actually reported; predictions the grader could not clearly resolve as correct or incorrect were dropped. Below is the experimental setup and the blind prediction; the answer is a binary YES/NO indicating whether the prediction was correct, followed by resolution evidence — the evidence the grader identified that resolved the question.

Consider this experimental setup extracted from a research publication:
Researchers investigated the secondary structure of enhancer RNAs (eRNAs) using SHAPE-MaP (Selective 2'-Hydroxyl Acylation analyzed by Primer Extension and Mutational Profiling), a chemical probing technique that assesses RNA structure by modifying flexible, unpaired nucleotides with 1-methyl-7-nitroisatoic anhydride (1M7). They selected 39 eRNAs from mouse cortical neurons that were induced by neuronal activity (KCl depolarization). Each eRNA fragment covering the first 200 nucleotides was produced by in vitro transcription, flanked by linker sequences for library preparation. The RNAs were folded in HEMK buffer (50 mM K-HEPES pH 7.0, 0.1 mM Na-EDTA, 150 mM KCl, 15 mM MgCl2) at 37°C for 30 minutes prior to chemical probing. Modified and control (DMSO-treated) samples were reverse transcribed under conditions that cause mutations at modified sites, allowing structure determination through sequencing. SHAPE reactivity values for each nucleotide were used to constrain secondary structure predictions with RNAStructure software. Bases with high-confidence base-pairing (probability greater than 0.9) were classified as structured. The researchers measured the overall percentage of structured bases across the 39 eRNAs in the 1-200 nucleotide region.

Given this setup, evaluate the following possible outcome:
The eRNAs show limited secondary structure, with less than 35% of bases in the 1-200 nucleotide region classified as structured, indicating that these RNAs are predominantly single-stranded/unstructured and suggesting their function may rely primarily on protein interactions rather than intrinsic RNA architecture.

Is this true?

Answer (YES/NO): NO